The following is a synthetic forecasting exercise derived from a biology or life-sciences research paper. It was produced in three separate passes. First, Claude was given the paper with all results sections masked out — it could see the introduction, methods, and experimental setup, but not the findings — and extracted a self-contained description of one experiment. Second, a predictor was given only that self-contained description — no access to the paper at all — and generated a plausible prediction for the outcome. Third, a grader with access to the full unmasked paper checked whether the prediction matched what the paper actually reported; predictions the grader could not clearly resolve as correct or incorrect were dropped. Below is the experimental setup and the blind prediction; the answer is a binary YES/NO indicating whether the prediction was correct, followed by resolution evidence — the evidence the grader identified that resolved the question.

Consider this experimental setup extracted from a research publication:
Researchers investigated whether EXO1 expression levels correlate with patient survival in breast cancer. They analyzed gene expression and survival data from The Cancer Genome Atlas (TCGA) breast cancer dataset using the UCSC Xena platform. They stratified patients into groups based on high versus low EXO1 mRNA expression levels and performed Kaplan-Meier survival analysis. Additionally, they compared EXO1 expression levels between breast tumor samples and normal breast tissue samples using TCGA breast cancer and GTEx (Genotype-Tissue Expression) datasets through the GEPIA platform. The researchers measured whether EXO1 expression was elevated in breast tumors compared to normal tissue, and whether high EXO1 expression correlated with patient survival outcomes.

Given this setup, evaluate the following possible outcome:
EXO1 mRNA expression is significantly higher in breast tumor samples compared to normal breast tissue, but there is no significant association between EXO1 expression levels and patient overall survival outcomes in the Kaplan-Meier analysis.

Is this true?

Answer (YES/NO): NO